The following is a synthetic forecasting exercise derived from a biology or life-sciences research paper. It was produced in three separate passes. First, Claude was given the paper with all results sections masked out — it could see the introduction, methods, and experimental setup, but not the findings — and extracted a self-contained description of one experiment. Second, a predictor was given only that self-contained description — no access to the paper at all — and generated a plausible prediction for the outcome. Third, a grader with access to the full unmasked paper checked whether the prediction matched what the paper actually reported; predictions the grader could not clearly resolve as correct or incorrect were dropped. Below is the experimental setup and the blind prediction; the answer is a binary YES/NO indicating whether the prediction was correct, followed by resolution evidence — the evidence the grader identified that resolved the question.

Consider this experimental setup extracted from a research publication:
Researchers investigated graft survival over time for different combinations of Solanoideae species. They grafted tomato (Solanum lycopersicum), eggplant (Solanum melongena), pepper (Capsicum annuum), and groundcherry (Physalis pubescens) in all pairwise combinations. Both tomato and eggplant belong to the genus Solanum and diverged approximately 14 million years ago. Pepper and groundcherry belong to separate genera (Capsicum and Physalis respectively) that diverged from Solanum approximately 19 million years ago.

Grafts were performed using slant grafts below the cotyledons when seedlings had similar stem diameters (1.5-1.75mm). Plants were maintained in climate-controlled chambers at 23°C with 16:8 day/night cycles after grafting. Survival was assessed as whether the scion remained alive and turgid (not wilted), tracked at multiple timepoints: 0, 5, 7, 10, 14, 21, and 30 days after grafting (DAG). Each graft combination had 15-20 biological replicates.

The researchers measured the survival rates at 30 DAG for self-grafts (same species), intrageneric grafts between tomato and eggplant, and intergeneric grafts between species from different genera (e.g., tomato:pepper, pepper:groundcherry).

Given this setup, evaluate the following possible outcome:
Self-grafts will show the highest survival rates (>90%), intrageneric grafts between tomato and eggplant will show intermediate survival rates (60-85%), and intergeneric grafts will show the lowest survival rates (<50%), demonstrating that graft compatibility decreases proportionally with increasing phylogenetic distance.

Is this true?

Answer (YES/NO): NO